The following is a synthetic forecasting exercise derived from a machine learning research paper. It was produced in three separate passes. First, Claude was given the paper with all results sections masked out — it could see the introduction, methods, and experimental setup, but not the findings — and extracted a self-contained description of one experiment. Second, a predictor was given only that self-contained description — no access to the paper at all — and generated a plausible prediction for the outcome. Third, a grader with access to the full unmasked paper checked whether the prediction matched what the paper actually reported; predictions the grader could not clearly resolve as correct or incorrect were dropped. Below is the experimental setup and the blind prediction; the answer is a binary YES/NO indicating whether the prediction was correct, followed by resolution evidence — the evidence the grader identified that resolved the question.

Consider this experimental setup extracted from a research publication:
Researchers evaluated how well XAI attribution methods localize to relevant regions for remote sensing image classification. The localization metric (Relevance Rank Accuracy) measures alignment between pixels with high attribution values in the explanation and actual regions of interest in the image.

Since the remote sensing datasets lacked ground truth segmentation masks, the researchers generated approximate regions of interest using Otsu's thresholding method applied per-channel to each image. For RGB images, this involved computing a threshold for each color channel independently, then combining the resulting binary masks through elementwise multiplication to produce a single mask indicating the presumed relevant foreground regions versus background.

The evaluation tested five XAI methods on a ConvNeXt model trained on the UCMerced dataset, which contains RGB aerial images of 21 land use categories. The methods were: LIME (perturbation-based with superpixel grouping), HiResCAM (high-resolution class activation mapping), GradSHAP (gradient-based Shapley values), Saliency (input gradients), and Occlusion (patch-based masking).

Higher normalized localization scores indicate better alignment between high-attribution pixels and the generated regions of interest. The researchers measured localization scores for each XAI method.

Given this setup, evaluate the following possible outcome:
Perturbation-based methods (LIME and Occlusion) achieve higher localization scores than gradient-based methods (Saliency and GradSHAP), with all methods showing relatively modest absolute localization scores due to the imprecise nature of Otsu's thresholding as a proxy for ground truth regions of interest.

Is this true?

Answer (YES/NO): NO